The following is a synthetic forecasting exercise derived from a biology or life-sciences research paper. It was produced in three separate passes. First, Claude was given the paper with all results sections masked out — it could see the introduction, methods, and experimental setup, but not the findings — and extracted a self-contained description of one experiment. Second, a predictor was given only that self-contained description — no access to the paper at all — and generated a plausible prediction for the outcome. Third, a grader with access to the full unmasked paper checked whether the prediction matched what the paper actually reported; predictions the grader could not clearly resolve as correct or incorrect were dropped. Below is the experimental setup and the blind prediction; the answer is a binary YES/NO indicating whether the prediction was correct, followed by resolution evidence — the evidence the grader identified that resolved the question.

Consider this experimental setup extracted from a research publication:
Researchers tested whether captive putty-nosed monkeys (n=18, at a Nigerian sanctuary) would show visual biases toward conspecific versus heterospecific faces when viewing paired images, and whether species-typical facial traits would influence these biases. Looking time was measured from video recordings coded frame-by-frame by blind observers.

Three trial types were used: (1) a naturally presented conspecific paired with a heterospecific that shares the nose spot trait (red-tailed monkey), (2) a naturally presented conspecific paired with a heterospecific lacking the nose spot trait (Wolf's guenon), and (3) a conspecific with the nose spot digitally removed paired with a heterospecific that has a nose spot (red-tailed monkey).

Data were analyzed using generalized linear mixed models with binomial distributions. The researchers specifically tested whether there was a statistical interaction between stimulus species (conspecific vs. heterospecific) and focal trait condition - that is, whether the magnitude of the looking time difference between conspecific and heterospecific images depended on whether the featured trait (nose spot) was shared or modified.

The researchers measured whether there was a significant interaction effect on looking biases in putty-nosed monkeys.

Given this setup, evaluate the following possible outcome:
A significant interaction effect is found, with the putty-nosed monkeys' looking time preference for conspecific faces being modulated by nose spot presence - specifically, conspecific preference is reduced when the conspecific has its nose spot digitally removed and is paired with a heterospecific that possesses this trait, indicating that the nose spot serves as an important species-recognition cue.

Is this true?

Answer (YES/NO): NO